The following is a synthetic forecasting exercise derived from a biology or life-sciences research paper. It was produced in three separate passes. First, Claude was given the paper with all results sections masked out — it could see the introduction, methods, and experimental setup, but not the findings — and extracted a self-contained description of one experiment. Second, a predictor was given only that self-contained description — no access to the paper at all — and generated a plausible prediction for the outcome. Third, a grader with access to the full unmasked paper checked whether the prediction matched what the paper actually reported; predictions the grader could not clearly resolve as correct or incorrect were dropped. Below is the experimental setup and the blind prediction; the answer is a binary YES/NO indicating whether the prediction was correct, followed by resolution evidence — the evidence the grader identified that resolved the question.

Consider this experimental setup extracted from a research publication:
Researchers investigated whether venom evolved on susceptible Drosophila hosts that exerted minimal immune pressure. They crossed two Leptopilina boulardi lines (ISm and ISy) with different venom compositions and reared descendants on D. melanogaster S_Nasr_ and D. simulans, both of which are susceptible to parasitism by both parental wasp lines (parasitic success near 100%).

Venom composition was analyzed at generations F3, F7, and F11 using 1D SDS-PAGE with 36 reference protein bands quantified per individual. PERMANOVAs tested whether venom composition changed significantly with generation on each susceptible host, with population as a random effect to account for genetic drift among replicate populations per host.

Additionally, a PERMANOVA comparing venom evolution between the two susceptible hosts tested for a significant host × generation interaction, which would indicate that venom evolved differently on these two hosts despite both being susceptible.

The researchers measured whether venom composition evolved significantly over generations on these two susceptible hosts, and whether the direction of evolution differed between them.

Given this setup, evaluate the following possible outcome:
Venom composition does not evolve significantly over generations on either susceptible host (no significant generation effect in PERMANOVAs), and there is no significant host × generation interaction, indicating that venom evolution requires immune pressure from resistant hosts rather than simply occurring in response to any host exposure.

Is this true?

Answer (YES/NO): NO